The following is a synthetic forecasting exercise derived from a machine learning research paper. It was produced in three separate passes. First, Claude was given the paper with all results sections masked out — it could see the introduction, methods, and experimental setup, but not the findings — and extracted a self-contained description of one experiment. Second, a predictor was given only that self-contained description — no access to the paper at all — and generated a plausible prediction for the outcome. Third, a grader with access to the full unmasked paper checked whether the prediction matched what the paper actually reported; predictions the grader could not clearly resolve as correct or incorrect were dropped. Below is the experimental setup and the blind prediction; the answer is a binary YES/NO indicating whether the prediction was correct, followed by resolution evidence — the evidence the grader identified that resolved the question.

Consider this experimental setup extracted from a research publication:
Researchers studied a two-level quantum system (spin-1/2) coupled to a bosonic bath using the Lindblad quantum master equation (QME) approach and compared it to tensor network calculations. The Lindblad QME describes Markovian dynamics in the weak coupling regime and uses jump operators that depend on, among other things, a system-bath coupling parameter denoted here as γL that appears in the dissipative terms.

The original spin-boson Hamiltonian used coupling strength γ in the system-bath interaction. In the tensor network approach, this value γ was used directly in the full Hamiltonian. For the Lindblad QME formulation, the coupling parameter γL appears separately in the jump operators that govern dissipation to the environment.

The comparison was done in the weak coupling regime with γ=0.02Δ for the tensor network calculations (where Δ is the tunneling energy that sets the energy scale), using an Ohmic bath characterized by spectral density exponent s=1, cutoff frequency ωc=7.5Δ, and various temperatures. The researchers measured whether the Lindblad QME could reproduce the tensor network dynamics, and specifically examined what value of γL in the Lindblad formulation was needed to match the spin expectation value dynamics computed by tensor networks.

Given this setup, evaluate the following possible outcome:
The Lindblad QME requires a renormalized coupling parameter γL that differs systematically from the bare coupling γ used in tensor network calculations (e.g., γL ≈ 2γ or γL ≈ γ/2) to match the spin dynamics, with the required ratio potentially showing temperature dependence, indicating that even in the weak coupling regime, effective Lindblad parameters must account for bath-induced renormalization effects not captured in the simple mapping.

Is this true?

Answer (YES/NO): YES